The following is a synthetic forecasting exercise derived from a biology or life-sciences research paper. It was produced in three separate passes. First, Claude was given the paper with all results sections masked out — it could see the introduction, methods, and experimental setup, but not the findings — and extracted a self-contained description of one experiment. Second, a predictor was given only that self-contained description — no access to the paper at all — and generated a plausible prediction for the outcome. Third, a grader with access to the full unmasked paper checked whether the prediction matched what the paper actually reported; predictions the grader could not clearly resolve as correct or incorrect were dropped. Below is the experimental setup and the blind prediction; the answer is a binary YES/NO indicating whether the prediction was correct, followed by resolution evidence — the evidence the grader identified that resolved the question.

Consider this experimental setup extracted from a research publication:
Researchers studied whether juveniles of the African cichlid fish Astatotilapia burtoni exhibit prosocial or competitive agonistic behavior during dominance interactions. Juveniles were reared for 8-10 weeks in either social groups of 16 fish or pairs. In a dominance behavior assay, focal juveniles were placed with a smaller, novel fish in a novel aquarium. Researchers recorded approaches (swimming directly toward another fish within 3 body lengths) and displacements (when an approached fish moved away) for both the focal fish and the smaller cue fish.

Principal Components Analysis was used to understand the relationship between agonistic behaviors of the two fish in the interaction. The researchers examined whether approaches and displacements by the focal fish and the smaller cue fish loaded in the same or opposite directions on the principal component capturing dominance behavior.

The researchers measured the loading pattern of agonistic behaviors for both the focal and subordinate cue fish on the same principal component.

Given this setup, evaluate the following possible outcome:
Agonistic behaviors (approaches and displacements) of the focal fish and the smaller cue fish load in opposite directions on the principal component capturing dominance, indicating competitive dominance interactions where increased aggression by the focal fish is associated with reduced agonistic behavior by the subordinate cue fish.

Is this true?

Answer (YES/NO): NO